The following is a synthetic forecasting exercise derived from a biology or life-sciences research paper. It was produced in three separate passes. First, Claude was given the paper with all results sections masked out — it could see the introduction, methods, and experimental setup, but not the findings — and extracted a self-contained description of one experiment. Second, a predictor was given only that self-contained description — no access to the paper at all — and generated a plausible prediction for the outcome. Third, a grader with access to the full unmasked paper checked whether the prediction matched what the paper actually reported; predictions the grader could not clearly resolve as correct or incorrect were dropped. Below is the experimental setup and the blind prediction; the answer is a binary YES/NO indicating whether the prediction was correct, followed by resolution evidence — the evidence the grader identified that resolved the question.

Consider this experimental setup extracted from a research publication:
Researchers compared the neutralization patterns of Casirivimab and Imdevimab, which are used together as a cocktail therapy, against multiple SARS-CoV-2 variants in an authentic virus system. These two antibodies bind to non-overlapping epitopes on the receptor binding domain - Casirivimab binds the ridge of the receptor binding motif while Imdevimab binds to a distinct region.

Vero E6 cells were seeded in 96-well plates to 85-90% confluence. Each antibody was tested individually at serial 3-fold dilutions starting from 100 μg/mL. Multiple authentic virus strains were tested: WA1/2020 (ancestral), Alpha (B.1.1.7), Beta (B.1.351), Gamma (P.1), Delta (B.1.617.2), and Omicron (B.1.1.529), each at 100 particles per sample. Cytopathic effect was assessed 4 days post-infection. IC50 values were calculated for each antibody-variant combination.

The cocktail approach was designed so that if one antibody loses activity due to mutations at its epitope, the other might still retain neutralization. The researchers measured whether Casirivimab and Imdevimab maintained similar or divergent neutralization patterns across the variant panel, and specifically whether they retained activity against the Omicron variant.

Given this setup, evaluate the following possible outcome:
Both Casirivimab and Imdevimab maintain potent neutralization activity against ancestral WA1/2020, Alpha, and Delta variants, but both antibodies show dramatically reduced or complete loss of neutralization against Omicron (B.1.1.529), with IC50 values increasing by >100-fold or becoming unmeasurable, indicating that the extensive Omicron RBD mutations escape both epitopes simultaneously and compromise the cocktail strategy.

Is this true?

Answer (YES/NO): YES